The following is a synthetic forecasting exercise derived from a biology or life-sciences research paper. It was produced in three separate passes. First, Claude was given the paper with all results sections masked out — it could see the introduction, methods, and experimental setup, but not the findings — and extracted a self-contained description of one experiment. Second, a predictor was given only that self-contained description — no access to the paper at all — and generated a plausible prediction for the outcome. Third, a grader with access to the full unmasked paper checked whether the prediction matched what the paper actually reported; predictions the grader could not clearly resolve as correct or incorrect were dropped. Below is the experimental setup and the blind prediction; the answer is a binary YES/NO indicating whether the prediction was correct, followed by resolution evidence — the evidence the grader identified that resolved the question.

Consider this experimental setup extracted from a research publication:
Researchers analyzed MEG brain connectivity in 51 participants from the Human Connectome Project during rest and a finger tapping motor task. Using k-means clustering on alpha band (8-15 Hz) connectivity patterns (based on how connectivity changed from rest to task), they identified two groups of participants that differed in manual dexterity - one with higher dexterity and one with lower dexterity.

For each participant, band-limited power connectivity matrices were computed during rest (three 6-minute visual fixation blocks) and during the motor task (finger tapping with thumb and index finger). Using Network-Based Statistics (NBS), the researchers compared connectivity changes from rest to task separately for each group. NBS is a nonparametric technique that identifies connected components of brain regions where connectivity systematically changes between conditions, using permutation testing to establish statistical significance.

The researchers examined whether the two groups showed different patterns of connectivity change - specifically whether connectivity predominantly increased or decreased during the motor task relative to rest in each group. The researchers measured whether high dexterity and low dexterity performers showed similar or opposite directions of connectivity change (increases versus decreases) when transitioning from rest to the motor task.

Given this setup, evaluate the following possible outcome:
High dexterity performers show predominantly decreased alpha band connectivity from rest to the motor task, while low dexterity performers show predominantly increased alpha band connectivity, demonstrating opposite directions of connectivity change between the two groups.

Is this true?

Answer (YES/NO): YES